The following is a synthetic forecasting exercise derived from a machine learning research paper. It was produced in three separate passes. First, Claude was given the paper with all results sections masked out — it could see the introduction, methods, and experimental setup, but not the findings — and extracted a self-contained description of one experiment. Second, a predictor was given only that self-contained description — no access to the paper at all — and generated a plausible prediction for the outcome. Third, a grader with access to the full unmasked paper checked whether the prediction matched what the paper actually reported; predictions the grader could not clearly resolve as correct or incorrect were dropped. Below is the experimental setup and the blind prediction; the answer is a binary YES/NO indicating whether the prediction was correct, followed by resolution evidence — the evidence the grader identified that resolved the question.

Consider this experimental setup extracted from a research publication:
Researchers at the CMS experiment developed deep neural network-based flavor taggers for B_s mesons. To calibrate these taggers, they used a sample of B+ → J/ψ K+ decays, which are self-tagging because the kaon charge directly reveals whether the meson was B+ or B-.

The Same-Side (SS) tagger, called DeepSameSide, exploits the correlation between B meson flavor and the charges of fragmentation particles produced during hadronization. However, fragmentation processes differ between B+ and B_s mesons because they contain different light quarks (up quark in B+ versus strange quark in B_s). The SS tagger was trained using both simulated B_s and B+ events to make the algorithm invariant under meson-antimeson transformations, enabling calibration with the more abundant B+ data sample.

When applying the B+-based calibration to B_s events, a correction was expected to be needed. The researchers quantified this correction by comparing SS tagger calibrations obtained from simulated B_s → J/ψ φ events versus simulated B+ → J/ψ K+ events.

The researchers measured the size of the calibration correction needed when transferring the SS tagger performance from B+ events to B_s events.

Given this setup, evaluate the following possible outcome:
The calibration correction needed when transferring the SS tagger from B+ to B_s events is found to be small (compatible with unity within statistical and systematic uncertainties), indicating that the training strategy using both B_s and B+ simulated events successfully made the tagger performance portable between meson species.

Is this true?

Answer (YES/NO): NO